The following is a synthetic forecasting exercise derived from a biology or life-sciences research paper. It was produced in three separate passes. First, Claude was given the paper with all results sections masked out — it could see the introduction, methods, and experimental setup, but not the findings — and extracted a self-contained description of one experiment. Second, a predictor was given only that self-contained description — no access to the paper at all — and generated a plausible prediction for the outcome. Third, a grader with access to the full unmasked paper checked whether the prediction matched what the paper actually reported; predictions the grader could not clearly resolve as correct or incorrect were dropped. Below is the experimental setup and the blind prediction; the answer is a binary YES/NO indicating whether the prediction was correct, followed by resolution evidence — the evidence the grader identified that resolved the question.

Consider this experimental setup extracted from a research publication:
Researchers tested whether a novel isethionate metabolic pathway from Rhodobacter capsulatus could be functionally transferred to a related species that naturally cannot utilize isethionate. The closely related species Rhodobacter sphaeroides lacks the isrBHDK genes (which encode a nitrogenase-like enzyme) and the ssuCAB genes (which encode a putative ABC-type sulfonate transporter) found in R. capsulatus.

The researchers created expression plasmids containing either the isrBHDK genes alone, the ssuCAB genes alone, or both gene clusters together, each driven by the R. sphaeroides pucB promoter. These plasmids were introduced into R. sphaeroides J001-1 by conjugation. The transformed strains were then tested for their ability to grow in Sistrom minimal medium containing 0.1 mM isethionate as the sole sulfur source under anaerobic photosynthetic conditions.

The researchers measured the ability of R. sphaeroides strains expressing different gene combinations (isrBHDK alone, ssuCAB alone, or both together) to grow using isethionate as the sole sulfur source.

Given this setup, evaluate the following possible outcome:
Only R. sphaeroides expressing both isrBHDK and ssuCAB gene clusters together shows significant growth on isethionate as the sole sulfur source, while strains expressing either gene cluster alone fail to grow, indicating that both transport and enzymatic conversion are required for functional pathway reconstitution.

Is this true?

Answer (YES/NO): YES